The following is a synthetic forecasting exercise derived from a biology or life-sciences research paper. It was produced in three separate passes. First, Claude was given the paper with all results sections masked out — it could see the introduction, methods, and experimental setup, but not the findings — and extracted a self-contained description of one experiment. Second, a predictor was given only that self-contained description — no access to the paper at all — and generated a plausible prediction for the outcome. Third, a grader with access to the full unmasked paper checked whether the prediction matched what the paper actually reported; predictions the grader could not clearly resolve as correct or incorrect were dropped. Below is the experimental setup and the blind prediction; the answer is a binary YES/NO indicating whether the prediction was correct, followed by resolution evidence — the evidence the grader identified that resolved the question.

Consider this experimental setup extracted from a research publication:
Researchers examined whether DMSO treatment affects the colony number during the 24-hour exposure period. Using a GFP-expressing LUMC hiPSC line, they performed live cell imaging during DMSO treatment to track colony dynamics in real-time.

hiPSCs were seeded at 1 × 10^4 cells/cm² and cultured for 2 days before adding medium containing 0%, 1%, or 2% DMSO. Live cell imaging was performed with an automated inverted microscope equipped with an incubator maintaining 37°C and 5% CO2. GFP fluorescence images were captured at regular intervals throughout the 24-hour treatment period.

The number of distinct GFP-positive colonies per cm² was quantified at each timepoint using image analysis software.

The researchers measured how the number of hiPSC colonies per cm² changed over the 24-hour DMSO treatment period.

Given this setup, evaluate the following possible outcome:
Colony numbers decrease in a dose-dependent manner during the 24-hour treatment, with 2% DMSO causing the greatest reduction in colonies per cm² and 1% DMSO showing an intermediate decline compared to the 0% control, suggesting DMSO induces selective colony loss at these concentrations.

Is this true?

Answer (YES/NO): NO